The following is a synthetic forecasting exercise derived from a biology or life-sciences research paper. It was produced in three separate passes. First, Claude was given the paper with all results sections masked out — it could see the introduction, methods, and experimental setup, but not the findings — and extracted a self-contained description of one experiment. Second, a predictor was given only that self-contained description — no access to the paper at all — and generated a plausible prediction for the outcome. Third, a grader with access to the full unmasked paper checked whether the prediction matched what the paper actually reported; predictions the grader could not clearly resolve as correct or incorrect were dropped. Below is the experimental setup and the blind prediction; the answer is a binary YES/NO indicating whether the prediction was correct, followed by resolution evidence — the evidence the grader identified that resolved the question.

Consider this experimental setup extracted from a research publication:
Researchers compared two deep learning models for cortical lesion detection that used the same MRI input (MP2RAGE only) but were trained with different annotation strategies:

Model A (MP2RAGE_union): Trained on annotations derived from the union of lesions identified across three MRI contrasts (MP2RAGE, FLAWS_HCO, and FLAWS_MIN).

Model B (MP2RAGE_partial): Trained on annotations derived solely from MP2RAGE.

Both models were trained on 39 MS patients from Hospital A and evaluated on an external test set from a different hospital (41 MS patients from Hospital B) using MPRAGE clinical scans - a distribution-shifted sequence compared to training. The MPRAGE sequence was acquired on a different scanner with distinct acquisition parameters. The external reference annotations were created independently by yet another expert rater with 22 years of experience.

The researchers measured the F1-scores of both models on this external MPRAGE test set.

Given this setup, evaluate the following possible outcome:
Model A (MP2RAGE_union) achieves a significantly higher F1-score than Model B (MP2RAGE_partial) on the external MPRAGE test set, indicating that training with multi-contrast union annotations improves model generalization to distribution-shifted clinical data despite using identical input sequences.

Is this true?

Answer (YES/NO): YES